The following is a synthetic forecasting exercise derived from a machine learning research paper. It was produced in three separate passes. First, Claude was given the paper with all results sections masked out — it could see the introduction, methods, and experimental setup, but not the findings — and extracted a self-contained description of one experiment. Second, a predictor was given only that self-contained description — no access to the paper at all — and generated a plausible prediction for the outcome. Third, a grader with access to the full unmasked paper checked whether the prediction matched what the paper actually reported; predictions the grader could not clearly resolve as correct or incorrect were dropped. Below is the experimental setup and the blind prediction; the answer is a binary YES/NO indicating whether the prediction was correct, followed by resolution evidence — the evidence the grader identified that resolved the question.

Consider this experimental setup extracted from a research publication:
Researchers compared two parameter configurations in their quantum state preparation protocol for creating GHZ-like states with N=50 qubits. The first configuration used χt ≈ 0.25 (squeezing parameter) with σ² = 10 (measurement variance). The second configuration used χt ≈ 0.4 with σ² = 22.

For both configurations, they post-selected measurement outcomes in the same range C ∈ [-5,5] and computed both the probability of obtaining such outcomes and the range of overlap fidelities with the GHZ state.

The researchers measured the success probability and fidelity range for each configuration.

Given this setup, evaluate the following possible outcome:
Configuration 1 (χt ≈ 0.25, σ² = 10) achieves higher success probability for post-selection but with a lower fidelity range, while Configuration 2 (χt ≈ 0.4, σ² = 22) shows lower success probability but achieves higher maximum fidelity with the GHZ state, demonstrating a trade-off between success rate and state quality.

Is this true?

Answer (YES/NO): NO